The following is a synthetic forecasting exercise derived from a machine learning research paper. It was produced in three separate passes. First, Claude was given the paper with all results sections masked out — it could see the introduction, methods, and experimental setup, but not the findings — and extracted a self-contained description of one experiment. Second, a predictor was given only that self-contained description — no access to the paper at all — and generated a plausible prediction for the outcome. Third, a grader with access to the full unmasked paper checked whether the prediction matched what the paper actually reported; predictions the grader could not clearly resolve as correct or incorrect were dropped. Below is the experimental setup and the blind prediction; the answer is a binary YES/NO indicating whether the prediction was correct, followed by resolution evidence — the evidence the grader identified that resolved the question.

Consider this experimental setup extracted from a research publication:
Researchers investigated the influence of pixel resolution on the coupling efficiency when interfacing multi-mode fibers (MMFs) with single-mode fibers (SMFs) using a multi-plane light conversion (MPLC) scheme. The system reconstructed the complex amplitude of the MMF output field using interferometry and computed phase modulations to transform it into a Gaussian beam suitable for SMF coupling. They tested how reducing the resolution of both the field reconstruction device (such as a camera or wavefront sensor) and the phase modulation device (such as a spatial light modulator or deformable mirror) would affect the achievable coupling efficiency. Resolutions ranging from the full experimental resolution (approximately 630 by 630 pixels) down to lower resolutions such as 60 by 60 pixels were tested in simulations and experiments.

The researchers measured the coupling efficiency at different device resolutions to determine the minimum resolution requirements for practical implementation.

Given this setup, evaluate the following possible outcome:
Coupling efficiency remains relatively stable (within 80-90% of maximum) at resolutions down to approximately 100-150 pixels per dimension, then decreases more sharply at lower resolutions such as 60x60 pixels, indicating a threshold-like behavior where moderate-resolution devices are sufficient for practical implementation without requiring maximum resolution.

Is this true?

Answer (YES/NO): NO